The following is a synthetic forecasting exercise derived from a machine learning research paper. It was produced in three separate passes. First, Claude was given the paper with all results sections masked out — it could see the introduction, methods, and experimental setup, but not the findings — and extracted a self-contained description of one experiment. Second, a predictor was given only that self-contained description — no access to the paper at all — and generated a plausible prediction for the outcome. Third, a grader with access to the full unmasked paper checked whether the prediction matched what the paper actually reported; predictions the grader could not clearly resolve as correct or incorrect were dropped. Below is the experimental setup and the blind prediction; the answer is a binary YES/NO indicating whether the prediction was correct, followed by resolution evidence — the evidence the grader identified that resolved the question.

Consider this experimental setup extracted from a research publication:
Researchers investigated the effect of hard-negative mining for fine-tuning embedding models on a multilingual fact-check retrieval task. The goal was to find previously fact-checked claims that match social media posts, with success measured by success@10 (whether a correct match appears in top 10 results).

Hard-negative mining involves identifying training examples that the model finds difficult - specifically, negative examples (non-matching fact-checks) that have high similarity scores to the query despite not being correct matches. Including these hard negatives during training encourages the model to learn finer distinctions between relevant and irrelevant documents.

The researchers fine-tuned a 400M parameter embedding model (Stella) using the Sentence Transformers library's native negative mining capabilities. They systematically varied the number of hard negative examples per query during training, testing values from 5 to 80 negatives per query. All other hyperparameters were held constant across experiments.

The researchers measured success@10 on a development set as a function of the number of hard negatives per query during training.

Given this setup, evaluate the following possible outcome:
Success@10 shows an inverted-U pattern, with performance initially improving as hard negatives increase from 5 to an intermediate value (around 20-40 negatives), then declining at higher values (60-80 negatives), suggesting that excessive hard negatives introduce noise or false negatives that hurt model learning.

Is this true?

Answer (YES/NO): NO